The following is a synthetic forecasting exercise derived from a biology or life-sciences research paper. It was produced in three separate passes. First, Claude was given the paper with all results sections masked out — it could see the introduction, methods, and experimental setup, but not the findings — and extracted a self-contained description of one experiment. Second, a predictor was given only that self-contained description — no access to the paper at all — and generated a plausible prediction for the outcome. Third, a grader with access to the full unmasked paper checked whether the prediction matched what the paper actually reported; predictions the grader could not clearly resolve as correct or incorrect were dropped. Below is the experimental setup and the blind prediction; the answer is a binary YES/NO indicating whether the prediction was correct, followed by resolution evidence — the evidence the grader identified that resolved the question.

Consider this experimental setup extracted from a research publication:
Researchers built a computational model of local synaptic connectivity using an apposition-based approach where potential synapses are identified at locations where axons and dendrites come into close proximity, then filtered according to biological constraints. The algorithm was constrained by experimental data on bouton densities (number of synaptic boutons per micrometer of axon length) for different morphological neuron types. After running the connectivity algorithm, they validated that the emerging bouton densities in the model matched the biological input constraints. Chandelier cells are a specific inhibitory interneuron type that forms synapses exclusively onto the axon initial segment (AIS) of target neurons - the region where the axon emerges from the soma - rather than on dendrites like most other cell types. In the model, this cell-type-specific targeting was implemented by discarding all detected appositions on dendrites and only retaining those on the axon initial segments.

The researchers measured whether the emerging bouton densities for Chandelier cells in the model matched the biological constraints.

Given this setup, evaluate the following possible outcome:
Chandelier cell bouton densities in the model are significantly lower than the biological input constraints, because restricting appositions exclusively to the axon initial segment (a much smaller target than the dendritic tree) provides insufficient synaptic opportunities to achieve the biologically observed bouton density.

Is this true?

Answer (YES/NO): YES